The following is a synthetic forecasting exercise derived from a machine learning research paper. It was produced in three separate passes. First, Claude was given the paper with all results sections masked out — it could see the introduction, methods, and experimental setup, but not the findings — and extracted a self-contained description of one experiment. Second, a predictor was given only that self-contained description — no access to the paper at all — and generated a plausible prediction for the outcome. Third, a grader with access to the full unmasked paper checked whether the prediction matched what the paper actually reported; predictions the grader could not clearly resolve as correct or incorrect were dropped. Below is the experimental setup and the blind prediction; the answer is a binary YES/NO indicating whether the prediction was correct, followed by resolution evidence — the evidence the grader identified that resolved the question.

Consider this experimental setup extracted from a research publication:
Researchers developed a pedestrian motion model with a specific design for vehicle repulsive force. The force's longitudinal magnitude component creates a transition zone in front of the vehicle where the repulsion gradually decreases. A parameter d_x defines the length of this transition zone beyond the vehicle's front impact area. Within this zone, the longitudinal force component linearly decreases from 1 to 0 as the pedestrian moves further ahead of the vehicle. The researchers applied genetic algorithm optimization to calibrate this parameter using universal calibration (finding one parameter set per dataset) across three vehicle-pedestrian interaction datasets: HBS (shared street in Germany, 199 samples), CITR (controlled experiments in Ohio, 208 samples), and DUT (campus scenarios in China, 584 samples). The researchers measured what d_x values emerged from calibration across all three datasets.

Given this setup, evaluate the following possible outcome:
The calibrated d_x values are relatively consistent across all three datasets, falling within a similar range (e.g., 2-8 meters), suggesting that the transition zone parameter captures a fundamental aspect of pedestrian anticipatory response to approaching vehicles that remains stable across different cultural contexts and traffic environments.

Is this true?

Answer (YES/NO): NO